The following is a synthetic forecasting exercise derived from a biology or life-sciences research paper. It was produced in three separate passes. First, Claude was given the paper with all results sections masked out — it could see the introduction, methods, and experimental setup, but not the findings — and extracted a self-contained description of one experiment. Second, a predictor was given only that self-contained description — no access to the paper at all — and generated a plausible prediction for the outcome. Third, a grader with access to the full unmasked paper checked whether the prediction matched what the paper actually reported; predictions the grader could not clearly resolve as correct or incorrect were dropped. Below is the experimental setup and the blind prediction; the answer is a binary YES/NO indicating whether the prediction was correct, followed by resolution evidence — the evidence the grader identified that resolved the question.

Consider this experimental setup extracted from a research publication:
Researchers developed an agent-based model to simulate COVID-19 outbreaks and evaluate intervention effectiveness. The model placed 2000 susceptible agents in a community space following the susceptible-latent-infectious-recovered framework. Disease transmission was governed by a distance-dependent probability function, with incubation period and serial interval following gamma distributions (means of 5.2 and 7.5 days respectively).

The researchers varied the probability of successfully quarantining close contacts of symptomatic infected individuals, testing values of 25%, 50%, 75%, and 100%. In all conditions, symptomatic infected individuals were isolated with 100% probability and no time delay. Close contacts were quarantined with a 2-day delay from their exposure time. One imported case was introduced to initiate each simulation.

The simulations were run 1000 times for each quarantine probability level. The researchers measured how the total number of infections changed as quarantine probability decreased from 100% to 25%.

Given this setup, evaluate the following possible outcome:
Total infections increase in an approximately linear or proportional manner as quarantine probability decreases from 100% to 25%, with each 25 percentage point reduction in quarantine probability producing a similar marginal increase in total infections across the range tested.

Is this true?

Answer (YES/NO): NO